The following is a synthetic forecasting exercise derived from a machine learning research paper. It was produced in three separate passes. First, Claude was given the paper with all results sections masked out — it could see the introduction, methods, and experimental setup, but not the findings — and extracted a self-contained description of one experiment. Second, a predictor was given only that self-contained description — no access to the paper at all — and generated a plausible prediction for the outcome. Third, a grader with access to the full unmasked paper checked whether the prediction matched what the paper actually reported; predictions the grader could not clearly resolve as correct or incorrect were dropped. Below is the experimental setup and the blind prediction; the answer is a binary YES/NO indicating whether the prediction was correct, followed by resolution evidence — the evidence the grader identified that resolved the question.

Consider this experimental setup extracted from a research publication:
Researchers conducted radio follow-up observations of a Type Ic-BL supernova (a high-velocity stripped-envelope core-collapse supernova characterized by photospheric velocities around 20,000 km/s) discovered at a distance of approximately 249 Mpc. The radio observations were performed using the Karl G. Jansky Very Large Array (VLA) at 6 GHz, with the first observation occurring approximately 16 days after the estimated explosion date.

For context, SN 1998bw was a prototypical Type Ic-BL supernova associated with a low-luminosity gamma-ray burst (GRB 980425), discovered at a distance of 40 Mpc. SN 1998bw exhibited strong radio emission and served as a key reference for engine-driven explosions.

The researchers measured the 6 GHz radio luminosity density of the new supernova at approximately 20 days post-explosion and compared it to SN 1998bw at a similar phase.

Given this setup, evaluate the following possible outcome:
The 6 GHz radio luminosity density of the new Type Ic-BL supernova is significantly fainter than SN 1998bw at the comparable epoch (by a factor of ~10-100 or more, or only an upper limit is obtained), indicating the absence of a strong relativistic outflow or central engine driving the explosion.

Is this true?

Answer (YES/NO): YES